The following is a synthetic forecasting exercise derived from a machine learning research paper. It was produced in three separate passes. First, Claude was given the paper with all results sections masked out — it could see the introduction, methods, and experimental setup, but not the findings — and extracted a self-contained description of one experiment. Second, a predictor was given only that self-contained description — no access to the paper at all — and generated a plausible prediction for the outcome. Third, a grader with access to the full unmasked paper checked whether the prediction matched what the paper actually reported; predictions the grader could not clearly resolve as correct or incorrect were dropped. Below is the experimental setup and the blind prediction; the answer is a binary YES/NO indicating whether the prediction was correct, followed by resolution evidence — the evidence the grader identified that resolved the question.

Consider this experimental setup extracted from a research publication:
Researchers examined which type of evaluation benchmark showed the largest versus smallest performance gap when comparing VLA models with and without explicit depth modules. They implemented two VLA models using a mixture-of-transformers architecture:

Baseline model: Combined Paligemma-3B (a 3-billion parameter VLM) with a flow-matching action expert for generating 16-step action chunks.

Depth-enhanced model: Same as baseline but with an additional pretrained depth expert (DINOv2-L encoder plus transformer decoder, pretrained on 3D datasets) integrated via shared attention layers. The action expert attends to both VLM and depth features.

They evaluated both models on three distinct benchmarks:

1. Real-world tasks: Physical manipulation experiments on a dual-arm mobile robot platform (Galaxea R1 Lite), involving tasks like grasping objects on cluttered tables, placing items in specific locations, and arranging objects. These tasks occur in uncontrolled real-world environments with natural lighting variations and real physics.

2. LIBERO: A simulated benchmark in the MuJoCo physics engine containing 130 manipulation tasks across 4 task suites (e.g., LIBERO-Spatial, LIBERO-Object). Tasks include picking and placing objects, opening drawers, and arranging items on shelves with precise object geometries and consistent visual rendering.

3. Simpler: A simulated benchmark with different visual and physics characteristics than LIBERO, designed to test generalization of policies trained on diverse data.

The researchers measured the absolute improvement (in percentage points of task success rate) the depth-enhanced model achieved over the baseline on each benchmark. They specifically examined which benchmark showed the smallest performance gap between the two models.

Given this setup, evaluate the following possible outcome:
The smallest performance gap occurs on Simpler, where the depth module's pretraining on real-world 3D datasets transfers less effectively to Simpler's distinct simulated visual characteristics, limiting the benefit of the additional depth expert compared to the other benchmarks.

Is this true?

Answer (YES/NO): NO